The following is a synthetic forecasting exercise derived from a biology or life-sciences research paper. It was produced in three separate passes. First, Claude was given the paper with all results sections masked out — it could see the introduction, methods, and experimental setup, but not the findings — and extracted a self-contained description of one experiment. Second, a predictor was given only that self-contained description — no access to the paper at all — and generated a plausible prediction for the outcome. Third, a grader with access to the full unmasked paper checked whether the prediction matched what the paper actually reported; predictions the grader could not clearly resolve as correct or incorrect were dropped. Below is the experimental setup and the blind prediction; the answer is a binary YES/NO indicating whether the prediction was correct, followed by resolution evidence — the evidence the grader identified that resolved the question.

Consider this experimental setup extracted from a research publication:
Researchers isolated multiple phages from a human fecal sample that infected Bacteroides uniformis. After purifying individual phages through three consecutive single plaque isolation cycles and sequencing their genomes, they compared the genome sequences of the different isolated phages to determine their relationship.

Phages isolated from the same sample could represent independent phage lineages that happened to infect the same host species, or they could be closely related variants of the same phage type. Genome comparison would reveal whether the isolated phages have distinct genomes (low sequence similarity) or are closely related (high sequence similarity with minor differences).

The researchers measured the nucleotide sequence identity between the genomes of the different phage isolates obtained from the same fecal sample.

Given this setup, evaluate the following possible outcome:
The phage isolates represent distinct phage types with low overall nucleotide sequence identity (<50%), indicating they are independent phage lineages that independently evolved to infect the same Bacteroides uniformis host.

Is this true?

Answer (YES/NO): NO